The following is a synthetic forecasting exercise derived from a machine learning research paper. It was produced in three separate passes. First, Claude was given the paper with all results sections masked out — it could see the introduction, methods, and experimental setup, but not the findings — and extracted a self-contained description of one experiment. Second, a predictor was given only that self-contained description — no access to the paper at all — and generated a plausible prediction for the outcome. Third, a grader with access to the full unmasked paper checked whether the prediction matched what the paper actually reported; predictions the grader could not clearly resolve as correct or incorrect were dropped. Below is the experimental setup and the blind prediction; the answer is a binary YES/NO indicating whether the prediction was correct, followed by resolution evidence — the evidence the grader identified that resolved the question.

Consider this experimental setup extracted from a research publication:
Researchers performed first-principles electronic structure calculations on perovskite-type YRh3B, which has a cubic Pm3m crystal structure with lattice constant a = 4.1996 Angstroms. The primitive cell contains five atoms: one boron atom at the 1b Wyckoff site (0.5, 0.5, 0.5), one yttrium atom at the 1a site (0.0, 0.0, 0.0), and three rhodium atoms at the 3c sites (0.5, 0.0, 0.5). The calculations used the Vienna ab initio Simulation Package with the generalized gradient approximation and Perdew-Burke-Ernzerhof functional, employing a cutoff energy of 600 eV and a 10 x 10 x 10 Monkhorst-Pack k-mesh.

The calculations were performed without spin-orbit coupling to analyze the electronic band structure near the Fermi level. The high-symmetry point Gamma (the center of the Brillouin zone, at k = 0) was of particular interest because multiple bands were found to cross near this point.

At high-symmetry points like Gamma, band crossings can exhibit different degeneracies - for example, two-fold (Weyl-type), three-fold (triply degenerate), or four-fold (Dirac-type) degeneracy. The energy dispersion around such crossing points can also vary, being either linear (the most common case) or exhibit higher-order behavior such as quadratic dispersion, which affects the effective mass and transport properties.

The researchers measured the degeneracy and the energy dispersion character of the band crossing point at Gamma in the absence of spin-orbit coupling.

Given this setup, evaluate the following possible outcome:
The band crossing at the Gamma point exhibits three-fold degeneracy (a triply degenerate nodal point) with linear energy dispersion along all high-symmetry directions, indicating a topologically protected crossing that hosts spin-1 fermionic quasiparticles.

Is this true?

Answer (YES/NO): NO